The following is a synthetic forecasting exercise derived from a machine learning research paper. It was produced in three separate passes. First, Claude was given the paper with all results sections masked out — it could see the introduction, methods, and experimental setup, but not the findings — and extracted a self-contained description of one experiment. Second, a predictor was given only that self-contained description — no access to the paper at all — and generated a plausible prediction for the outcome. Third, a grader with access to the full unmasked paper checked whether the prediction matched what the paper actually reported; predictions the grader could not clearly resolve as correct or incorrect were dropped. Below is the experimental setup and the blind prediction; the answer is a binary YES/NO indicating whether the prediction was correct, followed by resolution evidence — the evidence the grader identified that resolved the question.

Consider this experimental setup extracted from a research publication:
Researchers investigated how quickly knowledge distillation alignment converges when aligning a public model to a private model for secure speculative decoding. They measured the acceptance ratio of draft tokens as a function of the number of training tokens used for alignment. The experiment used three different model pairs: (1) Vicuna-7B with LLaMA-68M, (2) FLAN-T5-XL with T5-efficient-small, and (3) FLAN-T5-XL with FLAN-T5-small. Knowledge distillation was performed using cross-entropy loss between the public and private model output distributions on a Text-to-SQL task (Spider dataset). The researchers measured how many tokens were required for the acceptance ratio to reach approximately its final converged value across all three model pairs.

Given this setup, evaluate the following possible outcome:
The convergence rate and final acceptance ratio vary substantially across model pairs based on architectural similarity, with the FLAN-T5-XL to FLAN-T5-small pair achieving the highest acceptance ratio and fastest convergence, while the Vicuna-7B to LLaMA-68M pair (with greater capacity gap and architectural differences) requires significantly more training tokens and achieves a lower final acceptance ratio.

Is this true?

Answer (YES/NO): NO